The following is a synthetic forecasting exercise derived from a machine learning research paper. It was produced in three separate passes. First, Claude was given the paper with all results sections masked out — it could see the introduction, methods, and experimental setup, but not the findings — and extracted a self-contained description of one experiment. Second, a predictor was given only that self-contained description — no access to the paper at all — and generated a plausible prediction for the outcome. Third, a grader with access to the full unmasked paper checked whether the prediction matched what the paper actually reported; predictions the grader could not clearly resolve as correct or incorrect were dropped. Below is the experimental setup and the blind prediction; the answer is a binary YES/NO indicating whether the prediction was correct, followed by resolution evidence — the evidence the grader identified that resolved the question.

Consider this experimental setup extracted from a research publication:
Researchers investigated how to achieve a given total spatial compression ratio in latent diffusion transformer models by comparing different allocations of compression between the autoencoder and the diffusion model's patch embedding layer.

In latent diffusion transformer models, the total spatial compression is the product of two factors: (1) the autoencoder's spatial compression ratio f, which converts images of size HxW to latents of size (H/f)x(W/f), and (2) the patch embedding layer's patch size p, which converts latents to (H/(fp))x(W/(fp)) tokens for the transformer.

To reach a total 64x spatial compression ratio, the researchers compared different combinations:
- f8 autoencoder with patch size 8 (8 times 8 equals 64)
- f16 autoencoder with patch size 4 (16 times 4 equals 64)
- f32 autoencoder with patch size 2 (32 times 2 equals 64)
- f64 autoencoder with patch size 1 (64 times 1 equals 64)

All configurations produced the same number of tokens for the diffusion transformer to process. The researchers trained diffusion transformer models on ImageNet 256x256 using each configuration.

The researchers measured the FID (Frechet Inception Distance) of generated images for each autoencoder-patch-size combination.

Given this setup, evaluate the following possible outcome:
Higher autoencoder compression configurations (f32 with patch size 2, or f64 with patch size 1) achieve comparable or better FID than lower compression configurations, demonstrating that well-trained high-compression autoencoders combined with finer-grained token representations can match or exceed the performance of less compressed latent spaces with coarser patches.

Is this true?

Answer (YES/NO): YES